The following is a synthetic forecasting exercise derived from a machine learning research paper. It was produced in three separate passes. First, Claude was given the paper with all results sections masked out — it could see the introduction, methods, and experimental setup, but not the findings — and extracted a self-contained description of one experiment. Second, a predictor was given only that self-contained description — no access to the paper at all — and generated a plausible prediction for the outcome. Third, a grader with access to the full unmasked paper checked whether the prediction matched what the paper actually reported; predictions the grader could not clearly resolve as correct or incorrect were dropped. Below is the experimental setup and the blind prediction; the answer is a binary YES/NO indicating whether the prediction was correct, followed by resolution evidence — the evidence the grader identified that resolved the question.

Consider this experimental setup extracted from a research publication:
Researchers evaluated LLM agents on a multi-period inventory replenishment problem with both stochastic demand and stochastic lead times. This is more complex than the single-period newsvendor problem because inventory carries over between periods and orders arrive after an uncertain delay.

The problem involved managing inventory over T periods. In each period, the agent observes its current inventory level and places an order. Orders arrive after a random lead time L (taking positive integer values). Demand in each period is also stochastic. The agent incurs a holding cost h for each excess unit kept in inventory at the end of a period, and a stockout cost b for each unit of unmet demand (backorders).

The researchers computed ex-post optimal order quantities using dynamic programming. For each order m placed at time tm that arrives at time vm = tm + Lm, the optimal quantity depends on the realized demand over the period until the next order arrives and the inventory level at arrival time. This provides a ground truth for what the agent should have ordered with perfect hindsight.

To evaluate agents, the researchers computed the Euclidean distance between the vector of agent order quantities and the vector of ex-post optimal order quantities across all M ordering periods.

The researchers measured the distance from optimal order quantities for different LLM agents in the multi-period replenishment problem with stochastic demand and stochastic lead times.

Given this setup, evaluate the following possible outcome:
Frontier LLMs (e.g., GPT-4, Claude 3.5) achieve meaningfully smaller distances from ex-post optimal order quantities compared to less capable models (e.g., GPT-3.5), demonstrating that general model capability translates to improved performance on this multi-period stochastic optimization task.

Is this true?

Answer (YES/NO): NO